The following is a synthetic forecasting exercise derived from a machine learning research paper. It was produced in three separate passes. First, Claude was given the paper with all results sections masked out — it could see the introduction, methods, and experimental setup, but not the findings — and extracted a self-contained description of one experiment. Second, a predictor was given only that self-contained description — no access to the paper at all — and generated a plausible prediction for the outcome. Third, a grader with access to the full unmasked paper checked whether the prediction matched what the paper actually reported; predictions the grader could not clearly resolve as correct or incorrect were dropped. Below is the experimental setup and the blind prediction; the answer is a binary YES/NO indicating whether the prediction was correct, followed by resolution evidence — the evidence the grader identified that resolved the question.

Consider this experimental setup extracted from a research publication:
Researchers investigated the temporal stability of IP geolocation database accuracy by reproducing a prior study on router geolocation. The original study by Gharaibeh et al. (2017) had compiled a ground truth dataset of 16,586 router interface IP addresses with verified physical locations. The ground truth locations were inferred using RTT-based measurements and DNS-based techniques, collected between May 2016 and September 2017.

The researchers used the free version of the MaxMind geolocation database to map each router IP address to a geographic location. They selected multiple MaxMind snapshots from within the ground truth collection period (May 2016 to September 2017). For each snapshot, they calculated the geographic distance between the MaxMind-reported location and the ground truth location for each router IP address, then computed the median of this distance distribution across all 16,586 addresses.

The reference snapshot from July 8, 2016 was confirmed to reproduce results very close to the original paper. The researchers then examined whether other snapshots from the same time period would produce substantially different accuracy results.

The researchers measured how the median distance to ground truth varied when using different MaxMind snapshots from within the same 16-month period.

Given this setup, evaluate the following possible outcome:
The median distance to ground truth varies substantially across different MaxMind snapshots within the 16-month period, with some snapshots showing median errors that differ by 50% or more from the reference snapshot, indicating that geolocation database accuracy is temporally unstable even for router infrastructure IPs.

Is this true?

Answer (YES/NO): YES